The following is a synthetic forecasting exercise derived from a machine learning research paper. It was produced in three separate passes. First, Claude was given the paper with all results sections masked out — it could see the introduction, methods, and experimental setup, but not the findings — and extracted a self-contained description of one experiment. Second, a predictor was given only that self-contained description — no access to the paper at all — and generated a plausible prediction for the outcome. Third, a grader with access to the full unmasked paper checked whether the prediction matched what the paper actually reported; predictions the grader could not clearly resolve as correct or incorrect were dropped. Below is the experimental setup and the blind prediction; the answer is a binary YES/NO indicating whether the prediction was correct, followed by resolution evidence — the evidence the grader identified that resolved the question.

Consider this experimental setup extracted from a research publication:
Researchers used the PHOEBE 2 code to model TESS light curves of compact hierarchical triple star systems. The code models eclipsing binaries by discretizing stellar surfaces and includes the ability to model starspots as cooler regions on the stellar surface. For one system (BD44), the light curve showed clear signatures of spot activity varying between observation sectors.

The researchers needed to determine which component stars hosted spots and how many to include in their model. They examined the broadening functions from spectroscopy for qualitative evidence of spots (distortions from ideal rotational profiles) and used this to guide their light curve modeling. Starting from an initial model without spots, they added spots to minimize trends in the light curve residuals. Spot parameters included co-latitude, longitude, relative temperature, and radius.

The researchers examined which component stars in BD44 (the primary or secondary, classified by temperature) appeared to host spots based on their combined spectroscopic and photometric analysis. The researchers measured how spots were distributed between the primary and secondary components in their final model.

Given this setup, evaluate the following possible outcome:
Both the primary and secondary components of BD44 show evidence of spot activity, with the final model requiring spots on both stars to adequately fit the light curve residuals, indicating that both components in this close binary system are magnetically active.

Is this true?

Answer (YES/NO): YES